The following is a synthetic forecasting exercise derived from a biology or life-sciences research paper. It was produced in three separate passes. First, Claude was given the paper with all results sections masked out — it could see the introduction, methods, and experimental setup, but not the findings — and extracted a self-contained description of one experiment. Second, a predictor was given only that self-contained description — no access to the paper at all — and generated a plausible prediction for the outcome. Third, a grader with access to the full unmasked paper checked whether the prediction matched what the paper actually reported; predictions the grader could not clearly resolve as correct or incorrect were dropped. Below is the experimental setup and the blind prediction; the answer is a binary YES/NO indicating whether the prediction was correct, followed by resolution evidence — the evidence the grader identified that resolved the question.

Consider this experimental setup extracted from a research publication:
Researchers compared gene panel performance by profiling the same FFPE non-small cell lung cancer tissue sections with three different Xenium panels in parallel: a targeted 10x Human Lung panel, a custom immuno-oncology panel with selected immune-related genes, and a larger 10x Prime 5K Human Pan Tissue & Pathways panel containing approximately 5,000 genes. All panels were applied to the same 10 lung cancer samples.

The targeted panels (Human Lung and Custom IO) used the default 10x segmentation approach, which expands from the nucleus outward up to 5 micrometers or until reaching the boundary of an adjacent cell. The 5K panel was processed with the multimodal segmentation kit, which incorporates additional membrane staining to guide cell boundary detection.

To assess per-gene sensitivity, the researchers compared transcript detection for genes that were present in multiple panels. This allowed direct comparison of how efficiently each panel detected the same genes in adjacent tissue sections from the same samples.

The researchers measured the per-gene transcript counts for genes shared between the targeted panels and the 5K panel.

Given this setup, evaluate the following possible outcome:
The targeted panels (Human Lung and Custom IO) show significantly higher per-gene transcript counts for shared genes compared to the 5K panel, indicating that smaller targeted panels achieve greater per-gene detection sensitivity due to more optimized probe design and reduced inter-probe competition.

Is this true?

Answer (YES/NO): YES